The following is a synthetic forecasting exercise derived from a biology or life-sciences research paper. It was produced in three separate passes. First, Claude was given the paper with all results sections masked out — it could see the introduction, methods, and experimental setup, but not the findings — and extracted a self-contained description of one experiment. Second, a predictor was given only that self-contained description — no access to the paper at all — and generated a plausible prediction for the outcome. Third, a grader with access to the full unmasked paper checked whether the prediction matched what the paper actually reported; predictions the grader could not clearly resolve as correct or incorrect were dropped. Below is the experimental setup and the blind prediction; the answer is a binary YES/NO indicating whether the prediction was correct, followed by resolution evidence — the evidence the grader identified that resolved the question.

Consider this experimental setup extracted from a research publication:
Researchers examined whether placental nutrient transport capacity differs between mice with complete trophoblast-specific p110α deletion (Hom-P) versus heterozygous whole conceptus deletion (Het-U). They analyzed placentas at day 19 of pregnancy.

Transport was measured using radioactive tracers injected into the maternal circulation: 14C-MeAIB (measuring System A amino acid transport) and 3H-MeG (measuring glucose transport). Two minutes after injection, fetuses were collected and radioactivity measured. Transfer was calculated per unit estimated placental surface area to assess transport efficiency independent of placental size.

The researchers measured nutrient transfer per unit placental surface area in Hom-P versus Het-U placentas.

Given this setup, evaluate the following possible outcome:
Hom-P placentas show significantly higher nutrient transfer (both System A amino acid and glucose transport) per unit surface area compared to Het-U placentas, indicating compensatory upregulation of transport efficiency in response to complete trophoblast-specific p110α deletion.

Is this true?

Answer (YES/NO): NO